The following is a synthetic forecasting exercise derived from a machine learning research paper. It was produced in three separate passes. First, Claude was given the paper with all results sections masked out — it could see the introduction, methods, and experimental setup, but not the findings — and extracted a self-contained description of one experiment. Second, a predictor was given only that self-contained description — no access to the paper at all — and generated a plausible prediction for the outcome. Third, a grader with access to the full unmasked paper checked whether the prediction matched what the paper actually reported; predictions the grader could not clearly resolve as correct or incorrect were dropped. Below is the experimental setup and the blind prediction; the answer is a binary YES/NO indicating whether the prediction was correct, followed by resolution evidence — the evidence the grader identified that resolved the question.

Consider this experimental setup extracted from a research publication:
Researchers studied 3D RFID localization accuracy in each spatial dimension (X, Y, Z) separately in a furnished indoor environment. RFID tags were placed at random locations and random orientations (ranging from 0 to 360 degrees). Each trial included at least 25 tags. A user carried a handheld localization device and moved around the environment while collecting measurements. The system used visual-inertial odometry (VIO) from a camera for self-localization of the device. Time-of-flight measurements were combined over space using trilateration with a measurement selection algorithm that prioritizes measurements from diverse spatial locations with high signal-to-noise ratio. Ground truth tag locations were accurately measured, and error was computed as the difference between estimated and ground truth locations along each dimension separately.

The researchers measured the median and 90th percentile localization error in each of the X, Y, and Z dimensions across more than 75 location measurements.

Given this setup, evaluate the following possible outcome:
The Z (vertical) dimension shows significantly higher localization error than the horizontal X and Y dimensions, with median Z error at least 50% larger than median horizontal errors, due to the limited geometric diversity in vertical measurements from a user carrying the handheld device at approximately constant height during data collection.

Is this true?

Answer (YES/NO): NO